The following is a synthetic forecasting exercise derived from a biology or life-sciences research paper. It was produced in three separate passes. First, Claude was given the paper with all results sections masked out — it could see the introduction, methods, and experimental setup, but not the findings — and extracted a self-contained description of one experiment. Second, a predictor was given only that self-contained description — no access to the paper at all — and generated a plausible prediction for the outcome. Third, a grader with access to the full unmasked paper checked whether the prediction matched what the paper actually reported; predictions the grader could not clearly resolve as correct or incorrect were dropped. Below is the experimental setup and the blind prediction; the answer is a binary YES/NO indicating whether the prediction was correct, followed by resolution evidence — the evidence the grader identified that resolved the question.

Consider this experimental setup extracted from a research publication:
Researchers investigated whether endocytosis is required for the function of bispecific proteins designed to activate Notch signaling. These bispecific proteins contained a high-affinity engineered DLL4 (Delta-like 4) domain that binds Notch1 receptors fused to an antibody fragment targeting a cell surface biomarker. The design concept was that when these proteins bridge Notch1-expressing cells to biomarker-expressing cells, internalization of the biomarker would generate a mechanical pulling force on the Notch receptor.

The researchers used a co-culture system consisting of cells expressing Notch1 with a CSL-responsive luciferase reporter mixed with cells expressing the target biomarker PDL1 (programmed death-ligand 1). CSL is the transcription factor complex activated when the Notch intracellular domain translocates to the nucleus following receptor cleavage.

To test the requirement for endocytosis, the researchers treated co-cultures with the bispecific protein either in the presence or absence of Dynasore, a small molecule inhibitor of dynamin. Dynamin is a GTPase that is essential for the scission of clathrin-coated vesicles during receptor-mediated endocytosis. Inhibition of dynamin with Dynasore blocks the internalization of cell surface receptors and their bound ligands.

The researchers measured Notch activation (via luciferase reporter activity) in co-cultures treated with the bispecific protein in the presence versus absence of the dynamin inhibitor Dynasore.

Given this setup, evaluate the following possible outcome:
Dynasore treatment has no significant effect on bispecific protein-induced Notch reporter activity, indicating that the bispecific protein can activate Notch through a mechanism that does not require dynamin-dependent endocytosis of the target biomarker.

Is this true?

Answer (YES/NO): NO